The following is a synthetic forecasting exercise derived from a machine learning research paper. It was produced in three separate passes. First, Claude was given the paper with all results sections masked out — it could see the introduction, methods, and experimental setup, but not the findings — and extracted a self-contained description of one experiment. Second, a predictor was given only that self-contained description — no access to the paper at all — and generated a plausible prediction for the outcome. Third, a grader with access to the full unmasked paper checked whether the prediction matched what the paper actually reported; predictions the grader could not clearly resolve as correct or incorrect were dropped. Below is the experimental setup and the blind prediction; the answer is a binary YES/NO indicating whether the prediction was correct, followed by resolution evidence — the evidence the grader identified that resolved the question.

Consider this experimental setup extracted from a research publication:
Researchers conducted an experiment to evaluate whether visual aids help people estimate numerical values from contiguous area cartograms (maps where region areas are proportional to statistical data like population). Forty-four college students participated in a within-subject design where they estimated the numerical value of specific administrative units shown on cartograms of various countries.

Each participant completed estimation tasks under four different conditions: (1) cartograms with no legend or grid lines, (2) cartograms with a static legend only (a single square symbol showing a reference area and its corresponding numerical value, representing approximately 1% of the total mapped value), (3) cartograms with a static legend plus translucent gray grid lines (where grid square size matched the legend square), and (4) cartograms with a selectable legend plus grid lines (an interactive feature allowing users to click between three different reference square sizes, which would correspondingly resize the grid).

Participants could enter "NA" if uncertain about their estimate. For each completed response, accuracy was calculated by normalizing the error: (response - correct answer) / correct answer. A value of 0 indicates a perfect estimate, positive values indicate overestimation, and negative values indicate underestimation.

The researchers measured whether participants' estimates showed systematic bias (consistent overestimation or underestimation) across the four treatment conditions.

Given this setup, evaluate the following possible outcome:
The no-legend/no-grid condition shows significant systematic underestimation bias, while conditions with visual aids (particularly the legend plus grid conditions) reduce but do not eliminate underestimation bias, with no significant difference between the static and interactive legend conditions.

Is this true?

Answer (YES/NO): NO